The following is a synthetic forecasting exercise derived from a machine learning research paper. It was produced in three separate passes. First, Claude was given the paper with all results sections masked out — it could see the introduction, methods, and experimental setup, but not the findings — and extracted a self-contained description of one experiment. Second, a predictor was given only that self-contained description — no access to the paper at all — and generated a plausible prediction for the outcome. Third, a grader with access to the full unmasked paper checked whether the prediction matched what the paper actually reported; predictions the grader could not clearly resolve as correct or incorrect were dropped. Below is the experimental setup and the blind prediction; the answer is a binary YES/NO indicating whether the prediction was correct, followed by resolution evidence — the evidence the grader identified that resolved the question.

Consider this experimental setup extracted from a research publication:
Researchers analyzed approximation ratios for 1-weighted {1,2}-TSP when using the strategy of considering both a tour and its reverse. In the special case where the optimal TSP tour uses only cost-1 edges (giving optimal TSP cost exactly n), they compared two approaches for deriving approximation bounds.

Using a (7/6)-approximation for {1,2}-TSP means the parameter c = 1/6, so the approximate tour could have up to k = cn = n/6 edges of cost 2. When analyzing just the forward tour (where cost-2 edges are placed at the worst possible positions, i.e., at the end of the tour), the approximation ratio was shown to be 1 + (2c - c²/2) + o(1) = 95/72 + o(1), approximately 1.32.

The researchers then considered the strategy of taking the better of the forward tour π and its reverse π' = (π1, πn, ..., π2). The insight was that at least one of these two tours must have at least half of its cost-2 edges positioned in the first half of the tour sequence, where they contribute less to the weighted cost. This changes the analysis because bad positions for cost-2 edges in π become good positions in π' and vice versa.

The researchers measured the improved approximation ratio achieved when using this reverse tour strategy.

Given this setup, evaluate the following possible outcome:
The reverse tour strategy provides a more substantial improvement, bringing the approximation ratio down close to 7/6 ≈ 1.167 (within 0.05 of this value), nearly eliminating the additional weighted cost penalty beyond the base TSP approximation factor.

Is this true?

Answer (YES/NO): NO